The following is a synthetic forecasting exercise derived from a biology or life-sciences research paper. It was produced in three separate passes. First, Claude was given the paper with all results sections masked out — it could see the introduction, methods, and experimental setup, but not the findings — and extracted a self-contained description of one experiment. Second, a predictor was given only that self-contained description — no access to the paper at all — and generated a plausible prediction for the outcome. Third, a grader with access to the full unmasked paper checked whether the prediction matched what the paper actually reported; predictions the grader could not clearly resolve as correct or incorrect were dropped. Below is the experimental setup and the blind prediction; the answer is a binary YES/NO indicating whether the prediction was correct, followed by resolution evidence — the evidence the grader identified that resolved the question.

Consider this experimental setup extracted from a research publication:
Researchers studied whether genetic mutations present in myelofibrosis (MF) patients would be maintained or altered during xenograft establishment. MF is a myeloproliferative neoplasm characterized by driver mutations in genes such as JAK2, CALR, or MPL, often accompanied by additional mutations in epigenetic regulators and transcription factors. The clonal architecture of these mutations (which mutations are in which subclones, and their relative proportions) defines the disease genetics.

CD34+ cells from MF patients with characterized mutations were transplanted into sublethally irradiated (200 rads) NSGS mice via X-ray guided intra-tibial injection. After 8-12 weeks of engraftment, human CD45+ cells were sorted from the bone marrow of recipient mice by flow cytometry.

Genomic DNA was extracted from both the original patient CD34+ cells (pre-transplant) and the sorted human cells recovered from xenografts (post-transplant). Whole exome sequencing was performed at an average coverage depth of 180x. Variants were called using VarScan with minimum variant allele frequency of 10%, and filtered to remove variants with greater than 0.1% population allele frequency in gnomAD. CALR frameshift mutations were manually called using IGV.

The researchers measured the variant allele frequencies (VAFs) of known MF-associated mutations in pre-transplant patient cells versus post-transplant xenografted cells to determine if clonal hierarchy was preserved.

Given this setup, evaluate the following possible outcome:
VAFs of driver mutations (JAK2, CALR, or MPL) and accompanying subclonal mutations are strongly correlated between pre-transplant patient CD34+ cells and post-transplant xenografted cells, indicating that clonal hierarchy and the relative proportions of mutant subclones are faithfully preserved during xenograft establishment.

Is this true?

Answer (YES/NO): YES